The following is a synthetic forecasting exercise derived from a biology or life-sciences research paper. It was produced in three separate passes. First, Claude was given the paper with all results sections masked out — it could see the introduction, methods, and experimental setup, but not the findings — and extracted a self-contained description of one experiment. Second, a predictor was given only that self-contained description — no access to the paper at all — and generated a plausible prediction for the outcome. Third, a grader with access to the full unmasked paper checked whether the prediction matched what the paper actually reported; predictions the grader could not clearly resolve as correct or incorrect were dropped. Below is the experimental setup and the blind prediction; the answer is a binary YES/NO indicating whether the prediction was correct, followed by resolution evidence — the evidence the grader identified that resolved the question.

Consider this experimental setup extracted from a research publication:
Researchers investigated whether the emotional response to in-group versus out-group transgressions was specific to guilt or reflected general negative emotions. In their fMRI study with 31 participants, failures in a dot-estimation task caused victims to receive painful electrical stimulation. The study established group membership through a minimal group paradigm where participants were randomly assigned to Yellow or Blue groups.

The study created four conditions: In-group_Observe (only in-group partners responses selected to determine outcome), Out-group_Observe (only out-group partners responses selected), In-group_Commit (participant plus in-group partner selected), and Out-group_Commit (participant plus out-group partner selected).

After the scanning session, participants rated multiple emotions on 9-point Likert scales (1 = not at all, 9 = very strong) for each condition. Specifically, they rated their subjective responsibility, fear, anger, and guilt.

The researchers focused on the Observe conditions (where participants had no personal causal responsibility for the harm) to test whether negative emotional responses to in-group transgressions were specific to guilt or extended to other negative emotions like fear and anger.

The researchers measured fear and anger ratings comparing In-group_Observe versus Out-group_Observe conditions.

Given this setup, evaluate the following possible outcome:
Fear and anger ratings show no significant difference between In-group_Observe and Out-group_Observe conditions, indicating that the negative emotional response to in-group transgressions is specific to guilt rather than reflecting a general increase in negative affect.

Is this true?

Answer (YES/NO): YES